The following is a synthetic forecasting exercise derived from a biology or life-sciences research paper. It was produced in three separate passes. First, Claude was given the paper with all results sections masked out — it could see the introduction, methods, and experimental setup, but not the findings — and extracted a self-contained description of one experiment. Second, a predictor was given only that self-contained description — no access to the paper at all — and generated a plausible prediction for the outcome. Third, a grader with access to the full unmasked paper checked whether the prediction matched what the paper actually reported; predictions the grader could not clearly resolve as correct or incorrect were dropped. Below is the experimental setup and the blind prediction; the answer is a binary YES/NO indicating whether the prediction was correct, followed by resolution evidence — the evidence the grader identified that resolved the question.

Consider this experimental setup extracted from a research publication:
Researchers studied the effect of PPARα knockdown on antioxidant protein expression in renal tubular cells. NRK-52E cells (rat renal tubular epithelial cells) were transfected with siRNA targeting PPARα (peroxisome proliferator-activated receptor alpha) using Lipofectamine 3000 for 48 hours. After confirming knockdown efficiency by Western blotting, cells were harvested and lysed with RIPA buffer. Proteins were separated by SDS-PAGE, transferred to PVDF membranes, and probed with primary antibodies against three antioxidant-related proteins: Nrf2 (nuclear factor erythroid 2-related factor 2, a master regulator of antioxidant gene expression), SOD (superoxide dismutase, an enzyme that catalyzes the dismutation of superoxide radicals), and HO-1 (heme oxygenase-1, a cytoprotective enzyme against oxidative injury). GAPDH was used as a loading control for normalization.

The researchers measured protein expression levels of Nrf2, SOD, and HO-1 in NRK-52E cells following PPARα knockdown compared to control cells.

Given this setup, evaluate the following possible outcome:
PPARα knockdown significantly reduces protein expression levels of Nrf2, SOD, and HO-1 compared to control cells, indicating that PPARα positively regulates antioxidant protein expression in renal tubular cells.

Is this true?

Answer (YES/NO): YES